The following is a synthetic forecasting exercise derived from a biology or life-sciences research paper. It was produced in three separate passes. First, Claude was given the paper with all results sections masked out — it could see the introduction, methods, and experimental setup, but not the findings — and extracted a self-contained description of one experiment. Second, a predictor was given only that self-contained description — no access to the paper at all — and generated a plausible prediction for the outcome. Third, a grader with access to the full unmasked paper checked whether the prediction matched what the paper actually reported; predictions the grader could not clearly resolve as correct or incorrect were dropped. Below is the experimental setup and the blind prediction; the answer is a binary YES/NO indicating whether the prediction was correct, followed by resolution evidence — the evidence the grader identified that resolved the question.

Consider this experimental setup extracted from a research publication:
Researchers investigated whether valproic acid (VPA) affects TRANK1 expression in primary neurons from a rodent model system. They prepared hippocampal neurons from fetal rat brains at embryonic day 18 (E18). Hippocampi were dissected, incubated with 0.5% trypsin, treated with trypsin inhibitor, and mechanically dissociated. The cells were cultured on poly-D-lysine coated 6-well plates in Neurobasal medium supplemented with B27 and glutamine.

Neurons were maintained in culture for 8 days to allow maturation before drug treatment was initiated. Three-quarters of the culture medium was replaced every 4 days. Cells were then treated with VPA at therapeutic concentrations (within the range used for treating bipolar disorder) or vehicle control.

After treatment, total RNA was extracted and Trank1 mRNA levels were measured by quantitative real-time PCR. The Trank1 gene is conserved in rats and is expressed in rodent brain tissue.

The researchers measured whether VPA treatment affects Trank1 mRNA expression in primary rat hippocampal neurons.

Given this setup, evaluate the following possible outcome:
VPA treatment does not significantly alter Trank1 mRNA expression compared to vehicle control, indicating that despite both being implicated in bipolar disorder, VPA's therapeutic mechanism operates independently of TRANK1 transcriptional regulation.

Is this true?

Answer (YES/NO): YES